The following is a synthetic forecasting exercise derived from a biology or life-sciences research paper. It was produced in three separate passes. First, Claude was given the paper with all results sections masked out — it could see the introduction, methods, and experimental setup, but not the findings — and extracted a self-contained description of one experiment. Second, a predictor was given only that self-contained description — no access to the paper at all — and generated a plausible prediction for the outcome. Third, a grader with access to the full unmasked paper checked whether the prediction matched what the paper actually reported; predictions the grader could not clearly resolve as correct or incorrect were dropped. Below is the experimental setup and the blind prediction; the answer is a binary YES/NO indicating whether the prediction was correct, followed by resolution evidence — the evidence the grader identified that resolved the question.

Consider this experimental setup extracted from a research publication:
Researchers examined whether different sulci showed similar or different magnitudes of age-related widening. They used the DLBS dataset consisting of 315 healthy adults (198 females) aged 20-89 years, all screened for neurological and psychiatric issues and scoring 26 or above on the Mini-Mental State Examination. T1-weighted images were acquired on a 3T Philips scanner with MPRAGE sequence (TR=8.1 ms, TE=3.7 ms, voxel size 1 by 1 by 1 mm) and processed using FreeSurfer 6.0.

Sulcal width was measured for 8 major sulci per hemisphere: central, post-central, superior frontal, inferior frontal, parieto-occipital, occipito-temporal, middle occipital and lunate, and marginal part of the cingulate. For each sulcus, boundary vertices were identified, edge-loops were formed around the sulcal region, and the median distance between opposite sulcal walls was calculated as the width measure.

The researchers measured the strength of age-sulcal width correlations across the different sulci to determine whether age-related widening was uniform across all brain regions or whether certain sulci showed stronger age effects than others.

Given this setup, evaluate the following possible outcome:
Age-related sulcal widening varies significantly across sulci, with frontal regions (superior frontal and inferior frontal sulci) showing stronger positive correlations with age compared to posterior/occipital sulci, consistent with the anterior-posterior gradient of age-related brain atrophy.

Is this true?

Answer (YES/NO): NO